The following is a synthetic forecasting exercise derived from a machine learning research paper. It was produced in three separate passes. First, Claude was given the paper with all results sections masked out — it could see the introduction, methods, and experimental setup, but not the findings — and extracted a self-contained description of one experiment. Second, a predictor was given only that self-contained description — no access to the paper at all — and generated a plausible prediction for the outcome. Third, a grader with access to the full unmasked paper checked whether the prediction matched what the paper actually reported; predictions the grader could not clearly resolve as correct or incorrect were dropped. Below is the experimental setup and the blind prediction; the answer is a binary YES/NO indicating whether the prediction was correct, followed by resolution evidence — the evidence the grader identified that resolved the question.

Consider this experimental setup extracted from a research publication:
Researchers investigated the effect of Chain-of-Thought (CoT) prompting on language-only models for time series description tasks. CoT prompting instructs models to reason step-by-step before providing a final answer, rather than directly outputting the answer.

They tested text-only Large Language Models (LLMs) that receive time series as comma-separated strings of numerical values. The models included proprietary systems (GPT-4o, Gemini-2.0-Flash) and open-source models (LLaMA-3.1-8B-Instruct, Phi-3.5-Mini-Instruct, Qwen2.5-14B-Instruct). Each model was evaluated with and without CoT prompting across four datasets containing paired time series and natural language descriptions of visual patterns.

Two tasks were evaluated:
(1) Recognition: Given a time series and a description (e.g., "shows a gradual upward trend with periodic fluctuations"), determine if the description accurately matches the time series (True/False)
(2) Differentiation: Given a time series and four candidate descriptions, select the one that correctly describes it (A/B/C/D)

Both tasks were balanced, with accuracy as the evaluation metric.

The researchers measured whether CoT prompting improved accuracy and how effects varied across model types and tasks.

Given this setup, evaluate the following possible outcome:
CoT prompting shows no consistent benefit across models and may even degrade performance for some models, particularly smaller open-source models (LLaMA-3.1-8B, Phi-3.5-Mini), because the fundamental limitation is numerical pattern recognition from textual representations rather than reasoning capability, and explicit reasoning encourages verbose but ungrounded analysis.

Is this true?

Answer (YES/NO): NO